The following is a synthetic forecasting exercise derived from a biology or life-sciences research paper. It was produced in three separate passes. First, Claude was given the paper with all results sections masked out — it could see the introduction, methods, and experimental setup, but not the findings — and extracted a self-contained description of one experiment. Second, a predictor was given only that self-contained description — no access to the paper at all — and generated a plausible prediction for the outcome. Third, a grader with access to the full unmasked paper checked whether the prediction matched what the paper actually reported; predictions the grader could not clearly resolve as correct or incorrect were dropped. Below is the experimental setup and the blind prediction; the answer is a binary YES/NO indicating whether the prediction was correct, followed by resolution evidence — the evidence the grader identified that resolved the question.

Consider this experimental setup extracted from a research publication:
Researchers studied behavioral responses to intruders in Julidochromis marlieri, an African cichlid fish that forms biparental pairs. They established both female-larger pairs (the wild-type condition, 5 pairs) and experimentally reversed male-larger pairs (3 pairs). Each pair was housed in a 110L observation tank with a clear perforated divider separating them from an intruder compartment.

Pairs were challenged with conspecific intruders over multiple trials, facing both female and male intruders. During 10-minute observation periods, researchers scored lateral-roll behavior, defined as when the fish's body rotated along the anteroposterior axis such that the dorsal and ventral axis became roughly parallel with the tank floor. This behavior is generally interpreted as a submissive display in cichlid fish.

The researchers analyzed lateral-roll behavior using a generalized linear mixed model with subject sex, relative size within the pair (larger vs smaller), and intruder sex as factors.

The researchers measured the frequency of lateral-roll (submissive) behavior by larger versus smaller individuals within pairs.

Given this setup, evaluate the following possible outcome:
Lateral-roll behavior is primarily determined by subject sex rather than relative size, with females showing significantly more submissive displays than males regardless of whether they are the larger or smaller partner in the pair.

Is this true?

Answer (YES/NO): NO